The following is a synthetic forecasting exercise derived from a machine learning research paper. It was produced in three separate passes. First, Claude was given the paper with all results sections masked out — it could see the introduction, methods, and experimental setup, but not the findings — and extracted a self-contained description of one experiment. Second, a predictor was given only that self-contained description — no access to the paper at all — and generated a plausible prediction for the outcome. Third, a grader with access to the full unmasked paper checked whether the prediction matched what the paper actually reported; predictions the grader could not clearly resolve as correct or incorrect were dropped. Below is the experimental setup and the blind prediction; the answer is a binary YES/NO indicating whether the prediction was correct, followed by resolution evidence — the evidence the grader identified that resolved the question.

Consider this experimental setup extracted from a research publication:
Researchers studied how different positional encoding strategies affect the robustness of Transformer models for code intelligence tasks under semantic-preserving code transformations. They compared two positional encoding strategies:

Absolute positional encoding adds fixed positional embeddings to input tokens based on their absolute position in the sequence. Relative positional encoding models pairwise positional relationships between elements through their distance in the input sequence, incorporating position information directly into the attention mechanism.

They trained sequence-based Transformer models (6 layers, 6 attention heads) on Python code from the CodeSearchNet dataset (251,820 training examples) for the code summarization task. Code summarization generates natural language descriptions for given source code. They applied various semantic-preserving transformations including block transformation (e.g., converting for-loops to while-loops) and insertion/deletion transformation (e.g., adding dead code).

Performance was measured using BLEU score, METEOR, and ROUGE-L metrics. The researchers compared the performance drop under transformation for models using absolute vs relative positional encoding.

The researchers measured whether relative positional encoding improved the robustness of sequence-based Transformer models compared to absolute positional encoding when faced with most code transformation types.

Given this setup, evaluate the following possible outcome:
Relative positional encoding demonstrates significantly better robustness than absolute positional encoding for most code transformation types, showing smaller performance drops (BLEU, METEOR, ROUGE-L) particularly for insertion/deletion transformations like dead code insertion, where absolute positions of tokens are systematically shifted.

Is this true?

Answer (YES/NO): YES